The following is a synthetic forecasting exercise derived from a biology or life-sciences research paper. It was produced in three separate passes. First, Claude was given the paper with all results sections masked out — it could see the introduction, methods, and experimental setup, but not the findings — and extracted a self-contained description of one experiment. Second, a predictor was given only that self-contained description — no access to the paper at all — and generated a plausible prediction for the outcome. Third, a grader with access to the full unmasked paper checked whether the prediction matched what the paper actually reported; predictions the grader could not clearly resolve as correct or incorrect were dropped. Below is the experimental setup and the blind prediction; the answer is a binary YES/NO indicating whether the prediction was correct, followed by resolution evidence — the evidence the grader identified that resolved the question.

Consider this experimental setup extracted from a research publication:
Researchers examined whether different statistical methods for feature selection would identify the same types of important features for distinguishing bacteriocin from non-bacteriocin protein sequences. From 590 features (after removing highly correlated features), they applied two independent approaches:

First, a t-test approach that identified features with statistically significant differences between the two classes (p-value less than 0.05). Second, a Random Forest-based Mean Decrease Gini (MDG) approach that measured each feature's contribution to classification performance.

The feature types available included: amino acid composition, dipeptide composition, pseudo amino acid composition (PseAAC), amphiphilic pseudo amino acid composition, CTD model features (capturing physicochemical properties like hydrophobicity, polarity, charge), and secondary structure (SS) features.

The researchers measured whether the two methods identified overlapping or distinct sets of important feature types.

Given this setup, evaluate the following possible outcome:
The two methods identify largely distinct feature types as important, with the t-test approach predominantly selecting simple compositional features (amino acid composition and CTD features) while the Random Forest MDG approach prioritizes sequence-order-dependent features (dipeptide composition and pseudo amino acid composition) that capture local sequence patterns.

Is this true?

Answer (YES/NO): NO